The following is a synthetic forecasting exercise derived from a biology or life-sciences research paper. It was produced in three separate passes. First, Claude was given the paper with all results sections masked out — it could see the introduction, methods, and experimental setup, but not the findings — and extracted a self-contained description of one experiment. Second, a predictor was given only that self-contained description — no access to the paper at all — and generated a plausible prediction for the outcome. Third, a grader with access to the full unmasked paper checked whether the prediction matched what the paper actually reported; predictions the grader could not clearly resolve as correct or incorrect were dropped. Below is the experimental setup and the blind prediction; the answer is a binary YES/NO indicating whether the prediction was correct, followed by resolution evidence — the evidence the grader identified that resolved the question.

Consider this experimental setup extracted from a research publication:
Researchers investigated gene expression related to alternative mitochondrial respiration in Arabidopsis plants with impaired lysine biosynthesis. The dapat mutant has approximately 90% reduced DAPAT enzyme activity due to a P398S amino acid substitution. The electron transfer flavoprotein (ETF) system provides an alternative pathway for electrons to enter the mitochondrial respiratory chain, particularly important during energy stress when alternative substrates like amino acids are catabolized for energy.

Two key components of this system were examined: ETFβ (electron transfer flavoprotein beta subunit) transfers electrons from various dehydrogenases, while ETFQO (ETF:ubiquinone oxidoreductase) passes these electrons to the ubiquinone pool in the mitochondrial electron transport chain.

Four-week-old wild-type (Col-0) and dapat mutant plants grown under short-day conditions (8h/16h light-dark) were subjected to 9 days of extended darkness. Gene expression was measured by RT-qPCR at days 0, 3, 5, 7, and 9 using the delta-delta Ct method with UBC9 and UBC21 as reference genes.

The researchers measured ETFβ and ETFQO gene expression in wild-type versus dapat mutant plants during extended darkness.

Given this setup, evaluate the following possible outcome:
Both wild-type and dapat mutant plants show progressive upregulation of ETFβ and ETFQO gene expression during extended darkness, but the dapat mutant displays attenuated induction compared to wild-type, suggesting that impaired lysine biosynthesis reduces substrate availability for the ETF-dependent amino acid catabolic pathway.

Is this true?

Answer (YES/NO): NO